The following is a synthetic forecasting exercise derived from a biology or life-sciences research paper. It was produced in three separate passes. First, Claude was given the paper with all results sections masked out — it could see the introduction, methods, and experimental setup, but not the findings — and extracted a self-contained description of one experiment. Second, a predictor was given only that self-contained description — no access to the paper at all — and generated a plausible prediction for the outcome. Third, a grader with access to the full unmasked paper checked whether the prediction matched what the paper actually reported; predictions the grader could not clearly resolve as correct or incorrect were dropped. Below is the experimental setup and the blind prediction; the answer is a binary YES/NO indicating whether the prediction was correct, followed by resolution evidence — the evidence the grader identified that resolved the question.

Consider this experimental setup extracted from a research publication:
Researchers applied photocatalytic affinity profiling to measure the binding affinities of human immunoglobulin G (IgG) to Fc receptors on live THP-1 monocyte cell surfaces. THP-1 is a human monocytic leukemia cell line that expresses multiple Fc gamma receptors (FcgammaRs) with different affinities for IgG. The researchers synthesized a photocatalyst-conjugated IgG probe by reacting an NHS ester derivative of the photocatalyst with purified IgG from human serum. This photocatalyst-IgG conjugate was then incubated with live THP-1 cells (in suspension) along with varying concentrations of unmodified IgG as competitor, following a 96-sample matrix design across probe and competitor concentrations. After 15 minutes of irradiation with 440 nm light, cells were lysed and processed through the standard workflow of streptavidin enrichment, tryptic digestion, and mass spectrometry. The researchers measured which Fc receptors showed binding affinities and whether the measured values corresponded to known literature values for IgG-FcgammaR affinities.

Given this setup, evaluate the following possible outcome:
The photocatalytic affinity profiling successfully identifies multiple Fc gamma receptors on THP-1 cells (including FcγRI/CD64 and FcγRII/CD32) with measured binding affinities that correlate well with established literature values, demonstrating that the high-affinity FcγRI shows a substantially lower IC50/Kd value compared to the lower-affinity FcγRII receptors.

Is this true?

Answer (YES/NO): YES